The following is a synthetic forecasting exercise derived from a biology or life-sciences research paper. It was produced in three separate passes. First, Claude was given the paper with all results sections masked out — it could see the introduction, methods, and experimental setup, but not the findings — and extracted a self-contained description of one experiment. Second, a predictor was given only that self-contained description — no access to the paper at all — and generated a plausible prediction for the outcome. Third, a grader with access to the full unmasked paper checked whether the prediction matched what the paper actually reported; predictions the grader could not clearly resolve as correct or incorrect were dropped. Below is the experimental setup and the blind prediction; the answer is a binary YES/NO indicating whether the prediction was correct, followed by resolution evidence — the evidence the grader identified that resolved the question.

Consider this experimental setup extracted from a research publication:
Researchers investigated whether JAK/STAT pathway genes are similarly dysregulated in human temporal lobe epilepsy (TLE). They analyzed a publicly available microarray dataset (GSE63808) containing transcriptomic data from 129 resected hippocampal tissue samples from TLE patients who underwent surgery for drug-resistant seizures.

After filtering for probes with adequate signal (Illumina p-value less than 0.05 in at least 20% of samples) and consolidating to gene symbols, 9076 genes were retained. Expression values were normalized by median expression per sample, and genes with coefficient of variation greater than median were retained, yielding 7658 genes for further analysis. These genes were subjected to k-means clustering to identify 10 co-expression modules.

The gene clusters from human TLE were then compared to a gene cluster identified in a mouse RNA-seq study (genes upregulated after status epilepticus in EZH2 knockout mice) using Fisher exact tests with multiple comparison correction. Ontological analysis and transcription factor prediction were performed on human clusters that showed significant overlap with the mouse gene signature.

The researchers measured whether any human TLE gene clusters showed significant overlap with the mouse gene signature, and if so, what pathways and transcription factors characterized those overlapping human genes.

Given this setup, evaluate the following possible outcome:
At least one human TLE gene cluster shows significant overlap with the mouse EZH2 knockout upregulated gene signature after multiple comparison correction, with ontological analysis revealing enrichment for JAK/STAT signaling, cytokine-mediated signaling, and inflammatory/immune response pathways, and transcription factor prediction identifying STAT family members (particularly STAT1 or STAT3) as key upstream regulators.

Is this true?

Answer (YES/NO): YES